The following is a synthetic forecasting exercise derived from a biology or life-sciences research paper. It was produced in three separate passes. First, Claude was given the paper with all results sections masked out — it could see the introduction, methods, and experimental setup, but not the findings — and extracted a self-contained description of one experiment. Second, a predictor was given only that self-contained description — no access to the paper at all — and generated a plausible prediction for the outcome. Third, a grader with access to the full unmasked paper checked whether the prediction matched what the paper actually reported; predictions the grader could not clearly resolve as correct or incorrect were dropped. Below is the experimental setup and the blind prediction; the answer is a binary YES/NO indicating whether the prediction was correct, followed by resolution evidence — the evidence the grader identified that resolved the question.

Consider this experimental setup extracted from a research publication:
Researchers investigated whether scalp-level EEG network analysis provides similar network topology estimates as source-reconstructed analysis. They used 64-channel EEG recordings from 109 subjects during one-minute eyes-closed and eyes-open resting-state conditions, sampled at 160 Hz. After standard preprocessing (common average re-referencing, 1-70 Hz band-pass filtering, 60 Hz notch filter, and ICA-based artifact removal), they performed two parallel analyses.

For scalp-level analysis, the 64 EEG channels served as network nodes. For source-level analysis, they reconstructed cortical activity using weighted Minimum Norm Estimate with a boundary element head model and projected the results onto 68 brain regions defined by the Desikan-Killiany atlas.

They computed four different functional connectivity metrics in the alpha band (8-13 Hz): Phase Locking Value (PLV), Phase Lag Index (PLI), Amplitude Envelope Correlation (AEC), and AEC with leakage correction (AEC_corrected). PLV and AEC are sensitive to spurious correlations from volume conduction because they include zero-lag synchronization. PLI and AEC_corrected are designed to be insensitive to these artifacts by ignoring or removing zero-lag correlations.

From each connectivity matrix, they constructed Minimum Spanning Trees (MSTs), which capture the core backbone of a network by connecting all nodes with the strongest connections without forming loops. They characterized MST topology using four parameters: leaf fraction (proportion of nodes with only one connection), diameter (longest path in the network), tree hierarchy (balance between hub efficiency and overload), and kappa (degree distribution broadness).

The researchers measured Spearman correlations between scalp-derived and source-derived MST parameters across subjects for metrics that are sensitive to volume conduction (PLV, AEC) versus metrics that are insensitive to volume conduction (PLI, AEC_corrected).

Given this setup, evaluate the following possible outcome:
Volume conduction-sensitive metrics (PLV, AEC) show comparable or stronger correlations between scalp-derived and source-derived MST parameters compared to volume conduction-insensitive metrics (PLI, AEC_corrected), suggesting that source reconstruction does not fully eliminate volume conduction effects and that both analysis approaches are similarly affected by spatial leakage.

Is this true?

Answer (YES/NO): NO